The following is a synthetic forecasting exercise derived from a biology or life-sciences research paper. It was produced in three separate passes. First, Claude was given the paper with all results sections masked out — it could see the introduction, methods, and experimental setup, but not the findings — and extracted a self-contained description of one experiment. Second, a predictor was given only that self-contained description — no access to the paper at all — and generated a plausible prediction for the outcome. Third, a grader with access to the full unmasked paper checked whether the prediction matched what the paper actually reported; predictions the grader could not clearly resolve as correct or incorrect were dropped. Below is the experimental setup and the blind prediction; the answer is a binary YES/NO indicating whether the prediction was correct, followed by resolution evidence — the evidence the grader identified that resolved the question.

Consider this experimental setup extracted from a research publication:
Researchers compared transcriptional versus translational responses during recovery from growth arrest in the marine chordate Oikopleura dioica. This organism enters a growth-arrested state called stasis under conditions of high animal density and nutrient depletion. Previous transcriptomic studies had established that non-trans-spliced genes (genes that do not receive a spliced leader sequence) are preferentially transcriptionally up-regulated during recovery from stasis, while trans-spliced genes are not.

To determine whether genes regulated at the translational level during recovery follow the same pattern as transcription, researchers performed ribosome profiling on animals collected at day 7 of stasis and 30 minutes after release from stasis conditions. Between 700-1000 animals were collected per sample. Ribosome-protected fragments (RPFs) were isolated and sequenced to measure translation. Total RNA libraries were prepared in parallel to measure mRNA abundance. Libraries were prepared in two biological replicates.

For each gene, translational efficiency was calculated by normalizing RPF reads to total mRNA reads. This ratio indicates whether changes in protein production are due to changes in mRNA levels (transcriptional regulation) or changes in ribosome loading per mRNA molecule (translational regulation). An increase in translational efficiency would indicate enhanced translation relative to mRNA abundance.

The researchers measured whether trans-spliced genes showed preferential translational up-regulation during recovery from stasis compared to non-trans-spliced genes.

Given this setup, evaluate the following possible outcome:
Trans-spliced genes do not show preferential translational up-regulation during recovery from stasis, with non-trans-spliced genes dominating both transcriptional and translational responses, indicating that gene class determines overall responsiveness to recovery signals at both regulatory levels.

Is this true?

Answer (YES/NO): NO